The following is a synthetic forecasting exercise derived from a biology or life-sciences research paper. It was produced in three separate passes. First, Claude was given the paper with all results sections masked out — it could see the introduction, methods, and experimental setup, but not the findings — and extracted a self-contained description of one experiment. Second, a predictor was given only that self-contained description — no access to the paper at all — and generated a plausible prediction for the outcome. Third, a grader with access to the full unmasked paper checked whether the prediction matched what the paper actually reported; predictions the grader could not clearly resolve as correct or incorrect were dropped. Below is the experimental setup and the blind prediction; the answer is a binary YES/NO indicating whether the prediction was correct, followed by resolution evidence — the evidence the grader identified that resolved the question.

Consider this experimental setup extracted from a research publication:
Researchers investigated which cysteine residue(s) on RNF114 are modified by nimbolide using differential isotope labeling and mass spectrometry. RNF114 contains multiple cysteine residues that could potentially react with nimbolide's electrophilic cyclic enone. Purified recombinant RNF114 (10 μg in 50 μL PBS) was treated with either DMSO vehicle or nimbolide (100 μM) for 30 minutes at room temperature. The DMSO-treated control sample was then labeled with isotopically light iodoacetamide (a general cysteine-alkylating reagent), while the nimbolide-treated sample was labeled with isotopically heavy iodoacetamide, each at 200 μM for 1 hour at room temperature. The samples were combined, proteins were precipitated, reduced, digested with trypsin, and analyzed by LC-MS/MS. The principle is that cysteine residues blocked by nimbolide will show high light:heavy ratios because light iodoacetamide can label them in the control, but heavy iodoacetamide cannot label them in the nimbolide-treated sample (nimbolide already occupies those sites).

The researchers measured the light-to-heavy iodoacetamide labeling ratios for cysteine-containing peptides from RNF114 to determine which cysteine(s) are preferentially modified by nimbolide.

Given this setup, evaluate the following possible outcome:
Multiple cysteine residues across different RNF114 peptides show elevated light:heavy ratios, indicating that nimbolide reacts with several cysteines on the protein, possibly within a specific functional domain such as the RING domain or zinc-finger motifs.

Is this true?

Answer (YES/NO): NO